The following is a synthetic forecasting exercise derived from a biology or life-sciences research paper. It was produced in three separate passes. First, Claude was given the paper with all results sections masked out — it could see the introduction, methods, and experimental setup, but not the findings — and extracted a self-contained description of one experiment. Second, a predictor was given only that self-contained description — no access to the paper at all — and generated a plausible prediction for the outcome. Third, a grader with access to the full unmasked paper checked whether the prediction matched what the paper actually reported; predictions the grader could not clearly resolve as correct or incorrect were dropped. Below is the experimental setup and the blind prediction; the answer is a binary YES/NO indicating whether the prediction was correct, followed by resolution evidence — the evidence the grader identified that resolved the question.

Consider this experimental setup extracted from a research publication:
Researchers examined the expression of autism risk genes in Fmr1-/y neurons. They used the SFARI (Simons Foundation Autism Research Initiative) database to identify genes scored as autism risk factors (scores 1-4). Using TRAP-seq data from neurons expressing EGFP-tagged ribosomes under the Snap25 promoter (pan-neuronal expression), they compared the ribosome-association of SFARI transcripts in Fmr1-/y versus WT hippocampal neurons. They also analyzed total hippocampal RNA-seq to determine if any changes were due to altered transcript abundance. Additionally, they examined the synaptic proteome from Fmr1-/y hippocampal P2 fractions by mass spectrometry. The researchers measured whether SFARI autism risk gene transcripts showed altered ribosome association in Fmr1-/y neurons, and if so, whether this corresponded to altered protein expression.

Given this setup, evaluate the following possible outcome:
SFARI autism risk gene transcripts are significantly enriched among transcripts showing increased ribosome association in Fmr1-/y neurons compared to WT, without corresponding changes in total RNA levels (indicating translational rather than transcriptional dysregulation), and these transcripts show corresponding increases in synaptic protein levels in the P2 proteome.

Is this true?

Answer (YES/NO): NO